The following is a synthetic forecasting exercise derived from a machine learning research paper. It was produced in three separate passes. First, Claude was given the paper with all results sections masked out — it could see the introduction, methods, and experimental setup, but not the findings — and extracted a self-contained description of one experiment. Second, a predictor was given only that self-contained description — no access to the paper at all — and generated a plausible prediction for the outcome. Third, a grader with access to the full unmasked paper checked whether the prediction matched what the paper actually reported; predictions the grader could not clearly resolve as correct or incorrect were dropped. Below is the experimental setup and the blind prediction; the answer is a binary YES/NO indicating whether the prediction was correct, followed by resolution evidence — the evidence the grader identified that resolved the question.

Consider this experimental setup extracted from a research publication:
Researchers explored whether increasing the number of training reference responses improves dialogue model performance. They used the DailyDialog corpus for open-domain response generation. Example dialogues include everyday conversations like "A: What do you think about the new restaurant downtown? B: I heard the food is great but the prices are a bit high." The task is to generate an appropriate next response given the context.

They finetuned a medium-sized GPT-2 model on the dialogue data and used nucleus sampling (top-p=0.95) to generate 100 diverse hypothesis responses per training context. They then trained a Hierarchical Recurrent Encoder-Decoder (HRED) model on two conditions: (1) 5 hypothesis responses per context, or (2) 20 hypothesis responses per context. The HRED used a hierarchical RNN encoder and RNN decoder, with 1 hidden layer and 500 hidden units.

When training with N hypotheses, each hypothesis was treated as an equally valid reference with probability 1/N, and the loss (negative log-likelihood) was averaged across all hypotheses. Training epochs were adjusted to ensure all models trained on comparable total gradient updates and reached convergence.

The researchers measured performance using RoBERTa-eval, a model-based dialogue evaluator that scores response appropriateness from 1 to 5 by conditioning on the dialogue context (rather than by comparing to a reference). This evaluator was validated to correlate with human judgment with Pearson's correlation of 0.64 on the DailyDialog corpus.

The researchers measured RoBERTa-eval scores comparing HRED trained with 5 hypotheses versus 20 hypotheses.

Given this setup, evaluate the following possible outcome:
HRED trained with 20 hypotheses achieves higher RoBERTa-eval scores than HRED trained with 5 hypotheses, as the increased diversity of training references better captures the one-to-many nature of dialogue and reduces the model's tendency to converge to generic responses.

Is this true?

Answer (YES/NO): YES